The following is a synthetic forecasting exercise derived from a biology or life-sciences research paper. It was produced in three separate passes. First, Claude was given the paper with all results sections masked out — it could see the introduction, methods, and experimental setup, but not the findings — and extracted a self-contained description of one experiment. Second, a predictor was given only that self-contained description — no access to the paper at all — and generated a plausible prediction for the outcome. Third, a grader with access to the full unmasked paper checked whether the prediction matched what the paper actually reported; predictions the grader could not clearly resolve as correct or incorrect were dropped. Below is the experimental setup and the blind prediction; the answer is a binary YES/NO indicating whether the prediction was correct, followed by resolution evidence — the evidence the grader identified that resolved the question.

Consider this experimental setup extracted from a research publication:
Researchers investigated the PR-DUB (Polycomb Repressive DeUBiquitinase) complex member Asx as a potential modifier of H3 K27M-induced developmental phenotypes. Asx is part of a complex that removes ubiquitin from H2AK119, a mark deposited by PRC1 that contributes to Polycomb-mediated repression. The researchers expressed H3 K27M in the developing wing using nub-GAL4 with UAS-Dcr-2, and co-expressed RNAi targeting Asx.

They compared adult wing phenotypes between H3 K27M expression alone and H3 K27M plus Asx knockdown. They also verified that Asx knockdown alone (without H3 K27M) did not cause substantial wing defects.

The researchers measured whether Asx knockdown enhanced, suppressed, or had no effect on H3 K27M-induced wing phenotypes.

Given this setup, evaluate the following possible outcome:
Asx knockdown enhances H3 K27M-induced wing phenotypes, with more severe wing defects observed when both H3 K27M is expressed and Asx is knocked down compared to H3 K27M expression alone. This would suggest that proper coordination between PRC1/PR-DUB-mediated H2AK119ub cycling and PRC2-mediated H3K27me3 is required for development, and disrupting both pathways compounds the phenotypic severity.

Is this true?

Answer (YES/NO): NO